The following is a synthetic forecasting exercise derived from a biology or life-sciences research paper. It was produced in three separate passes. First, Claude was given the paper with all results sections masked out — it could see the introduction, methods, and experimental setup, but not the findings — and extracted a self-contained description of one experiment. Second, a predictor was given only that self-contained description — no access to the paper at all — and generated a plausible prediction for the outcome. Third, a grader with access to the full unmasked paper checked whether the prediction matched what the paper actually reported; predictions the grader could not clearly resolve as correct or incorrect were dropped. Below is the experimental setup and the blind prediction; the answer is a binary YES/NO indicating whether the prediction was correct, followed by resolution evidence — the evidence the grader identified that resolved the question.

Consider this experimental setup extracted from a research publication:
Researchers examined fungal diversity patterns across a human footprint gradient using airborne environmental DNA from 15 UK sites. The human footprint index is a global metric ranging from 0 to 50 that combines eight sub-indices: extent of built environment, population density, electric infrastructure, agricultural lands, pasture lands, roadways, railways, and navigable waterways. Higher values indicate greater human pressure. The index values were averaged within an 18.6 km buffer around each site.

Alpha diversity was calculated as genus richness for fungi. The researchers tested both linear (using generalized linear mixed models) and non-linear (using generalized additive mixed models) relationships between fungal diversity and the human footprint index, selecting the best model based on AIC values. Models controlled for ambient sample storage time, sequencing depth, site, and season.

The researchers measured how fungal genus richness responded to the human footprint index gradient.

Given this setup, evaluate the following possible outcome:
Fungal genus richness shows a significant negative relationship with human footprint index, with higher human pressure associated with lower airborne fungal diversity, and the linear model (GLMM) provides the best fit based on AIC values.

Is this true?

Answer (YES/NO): NO